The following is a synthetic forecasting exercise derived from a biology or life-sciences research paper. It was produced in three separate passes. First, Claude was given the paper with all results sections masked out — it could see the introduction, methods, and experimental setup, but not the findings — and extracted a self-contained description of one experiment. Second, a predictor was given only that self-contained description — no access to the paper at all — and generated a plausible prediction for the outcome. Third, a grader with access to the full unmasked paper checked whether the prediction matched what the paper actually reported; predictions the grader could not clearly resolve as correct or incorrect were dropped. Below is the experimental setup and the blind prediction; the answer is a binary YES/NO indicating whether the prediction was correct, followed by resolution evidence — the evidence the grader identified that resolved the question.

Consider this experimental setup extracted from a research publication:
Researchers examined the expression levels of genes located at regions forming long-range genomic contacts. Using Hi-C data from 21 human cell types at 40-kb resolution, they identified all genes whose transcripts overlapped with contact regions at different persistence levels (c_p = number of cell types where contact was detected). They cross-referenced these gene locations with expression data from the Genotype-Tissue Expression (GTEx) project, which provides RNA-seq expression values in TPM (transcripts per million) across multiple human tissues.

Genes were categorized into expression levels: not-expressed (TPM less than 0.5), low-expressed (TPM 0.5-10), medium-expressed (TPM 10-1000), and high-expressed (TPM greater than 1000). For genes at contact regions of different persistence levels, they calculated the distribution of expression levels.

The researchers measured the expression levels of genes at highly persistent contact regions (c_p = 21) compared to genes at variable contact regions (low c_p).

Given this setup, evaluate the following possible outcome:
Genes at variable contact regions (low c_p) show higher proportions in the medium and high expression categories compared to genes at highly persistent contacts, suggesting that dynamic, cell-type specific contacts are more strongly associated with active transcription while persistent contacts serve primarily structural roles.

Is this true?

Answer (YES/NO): YES